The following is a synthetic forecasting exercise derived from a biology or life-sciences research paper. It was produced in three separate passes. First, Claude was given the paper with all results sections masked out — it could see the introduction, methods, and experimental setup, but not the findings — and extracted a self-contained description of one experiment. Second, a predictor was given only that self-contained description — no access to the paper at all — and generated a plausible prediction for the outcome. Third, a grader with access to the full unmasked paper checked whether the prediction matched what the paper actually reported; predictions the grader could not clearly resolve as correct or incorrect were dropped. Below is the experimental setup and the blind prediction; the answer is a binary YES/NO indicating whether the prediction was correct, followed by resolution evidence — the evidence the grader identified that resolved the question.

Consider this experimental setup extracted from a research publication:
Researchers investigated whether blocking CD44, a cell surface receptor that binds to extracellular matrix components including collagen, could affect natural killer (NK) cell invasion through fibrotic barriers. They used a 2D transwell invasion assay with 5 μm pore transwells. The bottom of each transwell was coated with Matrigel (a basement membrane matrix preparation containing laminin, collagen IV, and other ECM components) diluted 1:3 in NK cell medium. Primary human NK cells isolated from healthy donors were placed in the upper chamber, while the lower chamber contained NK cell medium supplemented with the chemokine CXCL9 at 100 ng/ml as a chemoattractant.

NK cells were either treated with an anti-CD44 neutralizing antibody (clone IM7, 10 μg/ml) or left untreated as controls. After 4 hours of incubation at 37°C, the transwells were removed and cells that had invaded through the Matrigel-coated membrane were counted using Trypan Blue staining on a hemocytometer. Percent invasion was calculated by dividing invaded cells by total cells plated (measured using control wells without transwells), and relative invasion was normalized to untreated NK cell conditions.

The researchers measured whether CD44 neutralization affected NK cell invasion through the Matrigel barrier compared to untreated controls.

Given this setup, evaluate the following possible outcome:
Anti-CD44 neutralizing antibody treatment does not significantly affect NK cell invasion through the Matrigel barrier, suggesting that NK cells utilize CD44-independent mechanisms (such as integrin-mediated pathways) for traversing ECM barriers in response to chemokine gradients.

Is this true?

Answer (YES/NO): NO